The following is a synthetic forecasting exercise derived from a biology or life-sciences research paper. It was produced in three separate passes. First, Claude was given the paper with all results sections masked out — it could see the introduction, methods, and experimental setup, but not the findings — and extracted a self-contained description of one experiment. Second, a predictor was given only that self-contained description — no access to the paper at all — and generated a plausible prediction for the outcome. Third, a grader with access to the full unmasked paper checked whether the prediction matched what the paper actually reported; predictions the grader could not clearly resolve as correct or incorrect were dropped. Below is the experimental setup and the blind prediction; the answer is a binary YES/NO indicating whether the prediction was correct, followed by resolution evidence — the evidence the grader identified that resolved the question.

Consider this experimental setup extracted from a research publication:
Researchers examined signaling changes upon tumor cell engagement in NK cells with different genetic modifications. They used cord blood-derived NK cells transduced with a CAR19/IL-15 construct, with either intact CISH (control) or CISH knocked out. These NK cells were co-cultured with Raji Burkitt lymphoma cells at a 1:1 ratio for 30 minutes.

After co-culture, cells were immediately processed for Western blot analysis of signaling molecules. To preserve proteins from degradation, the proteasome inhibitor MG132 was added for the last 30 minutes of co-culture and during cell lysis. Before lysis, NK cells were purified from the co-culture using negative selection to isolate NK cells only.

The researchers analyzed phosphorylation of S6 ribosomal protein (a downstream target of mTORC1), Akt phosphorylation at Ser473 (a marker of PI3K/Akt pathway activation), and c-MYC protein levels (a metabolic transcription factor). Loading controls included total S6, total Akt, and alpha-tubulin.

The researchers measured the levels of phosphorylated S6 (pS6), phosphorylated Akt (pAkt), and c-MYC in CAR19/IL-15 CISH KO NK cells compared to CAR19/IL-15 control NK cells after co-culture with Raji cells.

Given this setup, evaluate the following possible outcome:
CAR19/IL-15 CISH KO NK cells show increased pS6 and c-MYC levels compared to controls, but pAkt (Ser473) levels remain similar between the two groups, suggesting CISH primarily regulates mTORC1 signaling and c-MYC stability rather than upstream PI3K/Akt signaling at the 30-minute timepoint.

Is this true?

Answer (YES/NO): NO